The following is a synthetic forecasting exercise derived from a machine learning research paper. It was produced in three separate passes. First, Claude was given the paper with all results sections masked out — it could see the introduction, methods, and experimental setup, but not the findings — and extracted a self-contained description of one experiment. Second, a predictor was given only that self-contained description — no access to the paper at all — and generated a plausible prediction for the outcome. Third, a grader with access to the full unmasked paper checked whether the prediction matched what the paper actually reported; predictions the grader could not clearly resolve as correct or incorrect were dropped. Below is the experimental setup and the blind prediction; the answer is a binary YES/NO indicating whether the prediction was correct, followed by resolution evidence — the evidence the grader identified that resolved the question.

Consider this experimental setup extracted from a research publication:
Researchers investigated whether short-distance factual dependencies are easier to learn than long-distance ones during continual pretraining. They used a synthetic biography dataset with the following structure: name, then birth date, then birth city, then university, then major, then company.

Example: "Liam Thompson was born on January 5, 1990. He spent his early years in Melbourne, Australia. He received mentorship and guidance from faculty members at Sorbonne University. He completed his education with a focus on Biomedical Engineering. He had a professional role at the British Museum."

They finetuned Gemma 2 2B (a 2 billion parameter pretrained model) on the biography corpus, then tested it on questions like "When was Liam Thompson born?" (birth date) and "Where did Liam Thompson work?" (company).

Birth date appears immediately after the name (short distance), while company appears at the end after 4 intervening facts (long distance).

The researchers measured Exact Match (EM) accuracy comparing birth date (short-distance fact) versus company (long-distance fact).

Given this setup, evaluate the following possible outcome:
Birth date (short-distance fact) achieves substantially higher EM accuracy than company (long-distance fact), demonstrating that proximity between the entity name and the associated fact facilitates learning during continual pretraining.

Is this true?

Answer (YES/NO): YES